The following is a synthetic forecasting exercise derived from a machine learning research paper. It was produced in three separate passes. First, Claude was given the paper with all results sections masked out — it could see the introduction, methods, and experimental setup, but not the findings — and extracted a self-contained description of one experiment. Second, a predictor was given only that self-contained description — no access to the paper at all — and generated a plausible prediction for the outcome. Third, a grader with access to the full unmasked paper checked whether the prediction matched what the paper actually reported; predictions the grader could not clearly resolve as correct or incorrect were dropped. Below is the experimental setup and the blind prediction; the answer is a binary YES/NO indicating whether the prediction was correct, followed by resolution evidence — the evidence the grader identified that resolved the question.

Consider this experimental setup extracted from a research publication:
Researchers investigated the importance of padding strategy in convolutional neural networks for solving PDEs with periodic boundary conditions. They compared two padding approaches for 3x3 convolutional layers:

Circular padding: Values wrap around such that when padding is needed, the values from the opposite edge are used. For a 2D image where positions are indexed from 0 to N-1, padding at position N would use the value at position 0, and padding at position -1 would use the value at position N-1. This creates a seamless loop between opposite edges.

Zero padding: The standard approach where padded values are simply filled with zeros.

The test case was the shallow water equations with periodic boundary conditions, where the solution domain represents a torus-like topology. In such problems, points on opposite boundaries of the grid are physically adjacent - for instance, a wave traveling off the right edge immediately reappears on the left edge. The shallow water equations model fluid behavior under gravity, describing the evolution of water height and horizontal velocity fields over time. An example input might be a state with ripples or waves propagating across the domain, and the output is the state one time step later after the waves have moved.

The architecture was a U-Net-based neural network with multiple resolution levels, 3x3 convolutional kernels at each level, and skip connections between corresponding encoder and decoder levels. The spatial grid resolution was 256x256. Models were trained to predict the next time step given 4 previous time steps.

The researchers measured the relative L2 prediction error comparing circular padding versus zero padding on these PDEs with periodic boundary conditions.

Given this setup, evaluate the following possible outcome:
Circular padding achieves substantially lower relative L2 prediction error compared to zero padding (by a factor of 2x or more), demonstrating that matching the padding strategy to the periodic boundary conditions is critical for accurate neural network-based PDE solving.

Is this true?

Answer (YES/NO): YES